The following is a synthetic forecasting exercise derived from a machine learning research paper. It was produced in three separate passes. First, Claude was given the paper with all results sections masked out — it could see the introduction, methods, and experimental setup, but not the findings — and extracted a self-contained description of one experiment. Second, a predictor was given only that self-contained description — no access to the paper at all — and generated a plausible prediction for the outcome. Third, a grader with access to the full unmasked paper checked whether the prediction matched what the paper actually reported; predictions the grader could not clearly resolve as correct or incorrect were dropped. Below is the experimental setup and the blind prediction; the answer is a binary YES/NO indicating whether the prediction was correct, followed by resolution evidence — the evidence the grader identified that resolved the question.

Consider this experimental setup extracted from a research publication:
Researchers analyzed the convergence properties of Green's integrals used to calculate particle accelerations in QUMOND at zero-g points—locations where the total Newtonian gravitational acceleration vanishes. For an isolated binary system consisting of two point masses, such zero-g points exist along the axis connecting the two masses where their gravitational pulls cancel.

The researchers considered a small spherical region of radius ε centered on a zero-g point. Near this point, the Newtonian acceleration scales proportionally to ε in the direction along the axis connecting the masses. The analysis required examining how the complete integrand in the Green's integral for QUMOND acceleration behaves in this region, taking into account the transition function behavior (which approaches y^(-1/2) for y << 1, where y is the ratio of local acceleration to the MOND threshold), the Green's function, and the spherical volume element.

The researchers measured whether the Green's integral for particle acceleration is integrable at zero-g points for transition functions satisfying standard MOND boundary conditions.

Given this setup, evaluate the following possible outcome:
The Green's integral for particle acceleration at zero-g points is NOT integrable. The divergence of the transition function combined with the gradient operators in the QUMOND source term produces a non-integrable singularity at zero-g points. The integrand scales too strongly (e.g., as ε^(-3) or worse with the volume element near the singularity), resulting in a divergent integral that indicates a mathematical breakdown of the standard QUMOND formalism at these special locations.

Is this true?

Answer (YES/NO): NO